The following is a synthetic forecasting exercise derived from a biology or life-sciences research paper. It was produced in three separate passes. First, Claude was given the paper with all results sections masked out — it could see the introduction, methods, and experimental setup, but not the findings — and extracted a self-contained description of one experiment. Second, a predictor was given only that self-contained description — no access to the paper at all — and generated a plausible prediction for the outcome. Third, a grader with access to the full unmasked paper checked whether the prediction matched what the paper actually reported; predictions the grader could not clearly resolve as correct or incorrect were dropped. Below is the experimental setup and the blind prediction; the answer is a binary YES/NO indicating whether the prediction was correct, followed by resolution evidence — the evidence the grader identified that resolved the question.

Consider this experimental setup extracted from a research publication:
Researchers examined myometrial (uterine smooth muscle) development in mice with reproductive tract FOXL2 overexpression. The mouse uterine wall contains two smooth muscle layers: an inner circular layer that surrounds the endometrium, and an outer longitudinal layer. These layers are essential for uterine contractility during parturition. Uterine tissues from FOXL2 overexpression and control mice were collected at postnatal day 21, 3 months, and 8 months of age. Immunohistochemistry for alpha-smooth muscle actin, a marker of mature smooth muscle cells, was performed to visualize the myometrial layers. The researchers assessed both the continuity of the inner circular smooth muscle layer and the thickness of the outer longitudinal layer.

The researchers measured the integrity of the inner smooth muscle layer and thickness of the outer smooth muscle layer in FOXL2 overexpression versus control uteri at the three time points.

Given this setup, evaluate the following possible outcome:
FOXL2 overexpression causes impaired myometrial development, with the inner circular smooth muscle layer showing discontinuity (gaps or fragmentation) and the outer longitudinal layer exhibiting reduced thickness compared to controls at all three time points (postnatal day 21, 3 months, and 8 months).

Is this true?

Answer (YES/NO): NO